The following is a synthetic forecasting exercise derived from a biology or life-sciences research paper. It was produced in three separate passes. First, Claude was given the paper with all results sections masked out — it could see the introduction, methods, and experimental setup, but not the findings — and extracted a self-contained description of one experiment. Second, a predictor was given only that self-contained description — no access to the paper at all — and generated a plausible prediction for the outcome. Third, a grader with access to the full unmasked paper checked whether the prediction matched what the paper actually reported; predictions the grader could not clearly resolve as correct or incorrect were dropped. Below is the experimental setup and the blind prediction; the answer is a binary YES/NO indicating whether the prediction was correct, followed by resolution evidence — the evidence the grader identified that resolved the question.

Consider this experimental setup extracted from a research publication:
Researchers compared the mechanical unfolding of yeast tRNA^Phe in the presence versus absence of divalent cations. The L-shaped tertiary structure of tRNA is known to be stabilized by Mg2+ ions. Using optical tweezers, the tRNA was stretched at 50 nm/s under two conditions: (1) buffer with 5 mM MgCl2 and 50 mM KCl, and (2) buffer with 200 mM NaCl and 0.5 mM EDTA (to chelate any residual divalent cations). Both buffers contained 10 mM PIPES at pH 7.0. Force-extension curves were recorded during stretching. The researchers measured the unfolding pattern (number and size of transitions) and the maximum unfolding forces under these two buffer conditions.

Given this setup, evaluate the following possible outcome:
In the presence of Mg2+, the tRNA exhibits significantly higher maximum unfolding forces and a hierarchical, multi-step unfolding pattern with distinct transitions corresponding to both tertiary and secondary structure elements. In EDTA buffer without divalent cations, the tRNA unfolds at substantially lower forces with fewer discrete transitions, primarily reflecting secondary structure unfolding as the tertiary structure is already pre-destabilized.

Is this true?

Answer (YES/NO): NO